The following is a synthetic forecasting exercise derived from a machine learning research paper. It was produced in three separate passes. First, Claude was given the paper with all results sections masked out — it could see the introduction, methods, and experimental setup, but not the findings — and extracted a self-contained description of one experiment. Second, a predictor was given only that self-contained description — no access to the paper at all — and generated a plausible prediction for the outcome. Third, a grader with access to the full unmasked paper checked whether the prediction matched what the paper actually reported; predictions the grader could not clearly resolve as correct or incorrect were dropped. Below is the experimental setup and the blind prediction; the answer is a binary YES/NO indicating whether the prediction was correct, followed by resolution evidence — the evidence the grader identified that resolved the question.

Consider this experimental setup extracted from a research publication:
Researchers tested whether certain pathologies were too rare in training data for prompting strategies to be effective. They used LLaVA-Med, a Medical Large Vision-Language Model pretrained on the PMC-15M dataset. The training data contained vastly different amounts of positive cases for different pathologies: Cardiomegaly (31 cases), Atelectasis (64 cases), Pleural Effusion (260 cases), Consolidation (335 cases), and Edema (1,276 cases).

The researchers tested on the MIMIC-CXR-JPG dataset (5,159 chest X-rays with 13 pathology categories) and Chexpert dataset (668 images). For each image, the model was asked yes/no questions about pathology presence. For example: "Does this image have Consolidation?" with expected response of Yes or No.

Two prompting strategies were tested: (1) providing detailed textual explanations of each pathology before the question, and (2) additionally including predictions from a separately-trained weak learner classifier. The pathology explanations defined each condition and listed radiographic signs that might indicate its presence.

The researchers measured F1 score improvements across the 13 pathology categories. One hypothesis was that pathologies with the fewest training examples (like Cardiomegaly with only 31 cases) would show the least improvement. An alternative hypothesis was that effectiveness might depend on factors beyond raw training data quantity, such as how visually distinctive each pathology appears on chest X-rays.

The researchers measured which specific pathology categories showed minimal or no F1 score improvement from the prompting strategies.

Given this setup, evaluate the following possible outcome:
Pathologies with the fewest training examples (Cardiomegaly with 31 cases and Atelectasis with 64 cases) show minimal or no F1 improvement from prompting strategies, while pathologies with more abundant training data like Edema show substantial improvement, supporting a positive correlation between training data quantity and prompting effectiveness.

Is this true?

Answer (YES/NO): NO